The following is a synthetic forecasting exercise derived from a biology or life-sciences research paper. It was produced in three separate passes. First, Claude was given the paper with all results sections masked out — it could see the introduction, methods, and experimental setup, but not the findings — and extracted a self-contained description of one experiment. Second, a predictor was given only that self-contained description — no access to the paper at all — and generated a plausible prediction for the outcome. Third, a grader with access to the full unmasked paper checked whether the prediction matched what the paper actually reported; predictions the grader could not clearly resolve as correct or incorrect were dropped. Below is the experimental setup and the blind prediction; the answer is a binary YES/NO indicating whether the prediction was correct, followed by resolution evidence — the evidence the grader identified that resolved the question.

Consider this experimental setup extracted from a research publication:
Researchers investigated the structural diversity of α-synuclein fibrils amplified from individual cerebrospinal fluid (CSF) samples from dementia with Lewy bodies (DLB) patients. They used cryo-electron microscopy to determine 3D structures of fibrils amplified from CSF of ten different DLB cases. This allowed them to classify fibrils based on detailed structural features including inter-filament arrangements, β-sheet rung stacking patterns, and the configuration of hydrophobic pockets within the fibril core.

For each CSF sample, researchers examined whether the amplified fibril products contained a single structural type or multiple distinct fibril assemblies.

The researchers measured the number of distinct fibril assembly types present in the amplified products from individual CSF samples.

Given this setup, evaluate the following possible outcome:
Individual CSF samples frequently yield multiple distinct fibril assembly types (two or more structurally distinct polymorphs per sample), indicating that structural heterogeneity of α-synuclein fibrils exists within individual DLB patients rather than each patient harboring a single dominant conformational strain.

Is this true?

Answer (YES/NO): YES